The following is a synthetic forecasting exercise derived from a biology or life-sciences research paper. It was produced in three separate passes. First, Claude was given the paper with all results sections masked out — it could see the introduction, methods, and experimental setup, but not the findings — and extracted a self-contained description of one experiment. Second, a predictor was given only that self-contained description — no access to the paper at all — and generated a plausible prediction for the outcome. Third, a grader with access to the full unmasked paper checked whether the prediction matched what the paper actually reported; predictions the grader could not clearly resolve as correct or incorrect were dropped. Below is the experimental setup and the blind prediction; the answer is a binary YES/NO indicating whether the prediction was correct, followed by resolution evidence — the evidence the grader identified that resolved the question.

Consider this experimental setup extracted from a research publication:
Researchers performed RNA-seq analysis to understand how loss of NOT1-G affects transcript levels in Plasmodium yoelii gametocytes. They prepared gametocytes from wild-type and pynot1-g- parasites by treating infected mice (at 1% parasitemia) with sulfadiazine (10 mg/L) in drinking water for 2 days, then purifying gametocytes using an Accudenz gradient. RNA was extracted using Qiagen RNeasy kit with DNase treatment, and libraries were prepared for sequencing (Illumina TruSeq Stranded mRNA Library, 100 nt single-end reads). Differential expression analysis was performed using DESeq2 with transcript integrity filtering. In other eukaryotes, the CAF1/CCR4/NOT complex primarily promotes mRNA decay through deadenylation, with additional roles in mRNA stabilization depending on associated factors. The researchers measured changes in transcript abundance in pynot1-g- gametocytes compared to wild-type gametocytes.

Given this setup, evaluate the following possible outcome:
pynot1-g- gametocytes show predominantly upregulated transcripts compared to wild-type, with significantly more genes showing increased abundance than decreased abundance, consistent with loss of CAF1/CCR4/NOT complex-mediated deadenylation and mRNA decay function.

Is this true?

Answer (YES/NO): NO